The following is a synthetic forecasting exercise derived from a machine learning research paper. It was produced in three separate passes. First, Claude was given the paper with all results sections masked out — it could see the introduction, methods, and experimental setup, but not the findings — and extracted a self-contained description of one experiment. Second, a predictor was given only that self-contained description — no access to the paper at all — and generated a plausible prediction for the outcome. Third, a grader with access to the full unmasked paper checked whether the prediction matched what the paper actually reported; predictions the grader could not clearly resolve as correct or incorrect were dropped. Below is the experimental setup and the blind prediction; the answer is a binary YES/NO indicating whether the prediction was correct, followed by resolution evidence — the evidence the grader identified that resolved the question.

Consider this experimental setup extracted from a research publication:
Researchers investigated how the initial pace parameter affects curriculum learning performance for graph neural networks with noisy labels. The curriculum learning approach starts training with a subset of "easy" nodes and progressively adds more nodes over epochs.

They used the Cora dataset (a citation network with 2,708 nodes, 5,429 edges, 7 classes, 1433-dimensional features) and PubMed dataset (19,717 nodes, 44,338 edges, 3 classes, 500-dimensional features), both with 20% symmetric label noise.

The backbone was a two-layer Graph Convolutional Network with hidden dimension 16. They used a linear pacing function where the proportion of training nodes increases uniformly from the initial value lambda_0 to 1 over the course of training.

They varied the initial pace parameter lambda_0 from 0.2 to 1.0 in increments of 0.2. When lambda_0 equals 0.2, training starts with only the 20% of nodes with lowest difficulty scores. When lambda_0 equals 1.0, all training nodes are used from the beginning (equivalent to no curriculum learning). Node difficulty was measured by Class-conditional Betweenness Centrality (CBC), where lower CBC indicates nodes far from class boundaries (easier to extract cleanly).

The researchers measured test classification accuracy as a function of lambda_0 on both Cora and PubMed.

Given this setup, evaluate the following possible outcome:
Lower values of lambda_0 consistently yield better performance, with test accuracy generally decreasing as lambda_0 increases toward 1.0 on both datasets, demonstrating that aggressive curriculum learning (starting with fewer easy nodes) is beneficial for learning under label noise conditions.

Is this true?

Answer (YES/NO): NO